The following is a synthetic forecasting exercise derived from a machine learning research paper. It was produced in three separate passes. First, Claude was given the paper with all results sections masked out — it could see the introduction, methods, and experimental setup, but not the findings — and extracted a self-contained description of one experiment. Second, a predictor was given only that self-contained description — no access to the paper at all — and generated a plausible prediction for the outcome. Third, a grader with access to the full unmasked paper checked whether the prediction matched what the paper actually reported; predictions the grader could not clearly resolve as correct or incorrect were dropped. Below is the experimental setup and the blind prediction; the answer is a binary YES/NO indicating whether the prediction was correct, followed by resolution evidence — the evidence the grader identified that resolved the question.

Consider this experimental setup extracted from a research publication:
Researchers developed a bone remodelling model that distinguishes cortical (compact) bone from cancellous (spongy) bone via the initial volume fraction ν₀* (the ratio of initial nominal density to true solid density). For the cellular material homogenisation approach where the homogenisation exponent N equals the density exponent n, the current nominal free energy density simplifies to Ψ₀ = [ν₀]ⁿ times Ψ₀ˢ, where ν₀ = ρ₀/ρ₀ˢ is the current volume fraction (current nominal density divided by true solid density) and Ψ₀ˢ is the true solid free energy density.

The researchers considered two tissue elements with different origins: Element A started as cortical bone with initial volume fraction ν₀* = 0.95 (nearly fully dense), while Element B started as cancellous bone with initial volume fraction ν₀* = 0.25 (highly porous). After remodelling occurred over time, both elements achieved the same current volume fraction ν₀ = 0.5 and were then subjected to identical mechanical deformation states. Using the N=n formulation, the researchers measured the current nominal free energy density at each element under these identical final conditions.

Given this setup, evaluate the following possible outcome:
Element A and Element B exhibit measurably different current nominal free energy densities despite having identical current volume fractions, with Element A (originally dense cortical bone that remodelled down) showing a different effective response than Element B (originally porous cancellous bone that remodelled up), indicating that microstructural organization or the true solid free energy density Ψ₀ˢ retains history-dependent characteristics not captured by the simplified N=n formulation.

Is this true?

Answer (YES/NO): NO